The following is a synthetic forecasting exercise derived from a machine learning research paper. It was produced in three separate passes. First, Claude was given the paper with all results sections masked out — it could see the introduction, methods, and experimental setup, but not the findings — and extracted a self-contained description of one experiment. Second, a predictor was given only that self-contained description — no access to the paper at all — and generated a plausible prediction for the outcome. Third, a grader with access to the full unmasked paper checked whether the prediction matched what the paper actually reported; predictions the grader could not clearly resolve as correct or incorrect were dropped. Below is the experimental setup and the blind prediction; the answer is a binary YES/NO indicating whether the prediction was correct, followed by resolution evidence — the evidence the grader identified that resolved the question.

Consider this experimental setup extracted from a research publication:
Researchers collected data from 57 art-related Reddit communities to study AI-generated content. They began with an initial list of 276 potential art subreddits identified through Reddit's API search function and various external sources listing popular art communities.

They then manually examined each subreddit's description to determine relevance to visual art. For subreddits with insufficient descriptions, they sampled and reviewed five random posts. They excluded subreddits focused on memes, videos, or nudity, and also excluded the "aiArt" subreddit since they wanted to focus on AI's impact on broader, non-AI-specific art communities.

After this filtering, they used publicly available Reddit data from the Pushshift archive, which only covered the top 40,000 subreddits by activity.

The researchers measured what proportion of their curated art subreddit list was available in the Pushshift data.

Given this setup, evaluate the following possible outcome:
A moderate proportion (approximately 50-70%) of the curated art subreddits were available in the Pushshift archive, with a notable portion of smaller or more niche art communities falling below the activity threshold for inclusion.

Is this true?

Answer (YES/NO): NO